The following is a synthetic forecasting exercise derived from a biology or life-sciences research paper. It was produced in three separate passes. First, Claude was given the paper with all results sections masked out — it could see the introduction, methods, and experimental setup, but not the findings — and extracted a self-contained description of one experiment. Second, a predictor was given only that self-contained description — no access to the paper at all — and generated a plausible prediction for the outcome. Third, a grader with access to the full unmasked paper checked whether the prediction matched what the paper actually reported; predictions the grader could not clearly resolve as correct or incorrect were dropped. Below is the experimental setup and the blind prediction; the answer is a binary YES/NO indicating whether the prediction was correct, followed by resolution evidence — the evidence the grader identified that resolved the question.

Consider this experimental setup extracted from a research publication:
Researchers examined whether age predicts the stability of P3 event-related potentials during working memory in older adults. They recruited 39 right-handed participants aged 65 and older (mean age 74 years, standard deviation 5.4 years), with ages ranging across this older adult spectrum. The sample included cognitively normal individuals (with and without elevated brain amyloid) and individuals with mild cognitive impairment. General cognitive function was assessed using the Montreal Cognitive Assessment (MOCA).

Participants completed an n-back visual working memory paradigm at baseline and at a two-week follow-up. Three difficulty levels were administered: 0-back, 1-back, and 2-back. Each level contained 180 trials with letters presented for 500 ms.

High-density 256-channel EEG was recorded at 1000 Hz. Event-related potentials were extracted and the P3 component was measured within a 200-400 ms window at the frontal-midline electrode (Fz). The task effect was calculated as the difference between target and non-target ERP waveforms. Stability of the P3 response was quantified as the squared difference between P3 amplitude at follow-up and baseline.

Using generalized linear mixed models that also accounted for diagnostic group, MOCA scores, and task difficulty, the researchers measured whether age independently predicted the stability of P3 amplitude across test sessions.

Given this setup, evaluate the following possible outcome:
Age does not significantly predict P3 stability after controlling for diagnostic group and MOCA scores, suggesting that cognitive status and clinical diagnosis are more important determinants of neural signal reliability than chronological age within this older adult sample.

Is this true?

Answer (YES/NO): NO